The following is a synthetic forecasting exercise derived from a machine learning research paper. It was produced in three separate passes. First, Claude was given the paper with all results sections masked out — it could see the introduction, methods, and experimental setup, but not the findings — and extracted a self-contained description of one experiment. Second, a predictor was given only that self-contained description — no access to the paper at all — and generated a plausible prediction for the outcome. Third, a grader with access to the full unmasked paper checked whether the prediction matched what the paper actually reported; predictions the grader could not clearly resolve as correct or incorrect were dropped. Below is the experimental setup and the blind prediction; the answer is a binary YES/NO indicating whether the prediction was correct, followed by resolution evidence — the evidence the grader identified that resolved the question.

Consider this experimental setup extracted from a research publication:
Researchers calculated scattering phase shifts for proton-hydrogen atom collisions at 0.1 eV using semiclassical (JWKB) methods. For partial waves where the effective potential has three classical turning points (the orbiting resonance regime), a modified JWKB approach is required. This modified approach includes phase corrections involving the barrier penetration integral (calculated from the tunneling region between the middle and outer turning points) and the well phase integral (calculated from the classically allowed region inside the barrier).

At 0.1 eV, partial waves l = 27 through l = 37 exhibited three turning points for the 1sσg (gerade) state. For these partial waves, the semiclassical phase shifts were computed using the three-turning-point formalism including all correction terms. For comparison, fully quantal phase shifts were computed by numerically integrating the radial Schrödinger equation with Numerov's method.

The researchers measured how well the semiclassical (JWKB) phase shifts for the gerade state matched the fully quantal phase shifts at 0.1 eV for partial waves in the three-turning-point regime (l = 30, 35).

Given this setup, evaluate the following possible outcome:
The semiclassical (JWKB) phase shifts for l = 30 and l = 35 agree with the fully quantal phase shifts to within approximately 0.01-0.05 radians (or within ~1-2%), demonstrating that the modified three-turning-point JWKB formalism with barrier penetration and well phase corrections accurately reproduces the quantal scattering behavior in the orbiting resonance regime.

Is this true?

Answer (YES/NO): YES